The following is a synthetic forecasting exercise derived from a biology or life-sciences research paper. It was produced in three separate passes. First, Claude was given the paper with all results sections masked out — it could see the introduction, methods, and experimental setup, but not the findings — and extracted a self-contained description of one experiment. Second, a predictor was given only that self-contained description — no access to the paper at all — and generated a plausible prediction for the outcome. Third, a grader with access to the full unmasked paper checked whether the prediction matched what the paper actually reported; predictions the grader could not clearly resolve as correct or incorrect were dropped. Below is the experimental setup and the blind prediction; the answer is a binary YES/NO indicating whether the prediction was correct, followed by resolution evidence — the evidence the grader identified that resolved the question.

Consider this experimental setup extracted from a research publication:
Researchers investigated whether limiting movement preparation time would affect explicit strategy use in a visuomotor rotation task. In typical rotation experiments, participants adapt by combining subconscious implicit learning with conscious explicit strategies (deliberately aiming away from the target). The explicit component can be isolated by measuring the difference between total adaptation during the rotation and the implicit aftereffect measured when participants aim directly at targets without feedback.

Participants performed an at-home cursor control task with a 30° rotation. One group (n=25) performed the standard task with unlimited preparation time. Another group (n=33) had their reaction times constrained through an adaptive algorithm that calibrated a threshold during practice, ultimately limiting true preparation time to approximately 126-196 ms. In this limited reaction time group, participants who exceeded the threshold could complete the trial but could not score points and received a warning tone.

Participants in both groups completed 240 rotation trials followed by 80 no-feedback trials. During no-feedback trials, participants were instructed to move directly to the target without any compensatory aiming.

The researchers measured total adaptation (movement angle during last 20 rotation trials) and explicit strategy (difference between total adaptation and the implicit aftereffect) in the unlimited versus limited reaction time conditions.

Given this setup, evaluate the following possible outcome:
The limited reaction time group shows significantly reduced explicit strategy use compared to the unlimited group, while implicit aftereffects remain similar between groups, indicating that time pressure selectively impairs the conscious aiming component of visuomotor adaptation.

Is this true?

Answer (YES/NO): NO